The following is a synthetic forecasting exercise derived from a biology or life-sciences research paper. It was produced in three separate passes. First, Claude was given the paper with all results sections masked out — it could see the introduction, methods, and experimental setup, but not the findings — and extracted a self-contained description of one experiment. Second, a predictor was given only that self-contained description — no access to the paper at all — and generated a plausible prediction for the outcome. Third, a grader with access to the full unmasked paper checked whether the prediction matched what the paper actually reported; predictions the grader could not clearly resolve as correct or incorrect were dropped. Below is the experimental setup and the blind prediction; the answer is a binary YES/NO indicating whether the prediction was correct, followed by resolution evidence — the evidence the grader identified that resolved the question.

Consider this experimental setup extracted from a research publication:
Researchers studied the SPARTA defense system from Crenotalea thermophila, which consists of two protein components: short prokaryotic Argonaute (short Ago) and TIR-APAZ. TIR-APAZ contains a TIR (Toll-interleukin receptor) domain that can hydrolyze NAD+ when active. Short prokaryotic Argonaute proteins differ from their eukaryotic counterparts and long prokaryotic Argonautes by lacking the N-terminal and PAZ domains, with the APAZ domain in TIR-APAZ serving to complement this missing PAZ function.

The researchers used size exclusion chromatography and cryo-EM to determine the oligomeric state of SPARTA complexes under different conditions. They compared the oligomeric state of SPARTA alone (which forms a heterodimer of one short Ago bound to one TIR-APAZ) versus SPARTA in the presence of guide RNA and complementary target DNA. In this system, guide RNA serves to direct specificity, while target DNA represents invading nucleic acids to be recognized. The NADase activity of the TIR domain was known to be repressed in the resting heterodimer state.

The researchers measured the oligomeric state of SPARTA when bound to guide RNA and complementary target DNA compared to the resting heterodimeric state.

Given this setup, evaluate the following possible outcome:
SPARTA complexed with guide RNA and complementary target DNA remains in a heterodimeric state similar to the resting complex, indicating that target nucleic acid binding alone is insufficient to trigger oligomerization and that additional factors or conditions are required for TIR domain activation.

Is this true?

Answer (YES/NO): NO